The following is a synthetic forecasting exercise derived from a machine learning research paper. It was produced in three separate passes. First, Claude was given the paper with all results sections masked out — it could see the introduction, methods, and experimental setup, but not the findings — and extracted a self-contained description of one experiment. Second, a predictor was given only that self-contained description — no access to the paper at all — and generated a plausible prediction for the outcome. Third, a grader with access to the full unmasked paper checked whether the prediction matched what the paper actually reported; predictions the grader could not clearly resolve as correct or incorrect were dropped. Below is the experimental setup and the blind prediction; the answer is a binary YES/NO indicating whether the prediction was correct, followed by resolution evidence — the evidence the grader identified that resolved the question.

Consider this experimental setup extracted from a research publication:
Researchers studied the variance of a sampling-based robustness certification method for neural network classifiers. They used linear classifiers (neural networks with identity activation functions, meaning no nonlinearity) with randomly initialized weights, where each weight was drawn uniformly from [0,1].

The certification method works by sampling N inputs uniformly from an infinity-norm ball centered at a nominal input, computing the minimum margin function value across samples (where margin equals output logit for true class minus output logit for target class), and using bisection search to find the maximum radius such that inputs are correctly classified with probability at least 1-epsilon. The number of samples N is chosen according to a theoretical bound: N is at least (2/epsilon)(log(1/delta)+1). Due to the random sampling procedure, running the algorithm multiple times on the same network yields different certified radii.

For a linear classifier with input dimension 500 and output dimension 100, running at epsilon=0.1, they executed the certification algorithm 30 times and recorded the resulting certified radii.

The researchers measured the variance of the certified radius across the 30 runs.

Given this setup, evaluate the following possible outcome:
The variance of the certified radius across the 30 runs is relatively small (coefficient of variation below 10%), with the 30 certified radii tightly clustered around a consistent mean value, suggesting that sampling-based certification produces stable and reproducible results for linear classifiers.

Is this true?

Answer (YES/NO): YES